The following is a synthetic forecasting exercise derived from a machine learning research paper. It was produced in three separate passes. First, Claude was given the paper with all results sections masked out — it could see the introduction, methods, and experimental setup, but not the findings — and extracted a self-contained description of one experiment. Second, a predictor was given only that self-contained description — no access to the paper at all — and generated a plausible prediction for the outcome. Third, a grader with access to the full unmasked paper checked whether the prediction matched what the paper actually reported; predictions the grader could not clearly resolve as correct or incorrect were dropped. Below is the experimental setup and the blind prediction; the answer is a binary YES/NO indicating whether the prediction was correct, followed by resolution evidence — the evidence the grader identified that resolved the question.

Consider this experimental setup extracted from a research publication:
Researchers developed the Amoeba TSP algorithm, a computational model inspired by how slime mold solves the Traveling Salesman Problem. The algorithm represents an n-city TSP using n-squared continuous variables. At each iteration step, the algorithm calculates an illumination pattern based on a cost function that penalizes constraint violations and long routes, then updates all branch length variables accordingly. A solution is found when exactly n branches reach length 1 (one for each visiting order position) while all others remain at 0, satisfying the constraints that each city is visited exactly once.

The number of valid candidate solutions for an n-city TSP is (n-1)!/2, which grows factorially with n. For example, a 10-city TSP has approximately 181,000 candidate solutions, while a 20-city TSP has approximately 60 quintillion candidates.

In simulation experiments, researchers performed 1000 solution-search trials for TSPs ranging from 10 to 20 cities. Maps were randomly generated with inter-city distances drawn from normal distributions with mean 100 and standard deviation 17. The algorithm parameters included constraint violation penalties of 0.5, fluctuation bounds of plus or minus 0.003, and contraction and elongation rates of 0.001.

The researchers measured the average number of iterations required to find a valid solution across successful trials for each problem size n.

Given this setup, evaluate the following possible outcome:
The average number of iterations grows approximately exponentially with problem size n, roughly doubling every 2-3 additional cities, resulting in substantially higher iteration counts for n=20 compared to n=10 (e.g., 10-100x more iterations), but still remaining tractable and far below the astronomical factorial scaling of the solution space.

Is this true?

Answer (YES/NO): NO